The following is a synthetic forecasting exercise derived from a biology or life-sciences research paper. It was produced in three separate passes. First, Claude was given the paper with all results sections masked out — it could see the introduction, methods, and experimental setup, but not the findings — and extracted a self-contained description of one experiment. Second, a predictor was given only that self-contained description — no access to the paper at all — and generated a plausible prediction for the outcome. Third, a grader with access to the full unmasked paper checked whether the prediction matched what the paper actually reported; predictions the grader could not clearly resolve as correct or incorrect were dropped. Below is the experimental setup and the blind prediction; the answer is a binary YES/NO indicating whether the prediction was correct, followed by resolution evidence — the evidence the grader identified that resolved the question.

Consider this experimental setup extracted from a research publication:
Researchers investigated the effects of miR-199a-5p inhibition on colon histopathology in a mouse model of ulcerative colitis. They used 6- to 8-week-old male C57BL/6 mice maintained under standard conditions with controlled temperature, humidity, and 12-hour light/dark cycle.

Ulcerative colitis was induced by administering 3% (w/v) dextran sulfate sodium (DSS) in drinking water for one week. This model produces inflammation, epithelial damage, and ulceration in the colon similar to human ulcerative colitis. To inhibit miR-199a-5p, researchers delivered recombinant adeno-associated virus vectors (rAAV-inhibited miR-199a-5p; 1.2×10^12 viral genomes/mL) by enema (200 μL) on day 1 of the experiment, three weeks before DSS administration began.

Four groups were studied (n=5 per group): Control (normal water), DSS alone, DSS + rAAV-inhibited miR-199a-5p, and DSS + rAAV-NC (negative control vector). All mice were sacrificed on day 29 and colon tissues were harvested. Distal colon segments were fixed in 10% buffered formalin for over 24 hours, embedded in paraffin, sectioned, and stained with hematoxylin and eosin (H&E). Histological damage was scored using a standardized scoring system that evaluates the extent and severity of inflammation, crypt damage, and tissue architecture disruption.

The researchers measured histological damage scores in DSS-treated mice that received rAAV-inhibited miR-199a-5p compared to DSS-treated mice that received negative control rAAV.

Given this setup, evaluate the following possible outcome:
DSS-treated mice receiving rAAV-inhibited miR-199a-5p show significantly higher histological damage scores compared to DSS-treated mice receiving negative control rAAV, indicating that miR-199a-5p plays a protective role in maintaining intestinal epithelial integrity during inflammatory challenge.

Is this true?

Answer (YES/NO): NO